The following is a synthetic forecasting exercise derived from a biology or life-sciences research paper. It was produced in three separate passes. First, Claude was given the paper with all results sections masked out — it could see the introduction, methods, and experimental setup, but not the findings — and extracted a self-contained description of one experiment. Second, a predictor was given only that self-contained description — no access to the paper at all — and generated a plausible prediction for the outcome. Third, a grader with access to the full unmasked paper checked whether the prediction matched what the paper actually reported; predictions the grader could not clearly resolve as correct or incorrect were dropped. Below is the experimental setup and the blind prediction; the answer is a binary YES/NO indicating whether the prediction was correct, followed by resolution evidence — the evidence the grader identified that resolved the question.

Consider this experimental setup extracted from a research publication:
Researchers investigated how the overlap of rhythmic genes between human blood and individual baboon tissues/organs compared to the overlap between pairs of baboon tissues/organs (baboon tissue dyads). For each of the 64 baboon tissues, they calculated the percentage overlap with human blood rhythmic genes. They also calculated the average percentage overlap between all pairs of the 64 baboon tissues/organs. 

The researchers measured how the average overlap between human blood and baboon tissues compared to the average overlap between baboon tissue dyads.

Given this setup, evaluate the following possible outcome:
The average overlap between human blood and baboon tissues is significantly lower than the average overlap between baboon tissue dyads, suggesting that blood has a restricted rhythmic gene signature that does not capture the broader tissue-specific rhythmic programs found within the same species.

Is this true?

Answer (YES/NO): NO